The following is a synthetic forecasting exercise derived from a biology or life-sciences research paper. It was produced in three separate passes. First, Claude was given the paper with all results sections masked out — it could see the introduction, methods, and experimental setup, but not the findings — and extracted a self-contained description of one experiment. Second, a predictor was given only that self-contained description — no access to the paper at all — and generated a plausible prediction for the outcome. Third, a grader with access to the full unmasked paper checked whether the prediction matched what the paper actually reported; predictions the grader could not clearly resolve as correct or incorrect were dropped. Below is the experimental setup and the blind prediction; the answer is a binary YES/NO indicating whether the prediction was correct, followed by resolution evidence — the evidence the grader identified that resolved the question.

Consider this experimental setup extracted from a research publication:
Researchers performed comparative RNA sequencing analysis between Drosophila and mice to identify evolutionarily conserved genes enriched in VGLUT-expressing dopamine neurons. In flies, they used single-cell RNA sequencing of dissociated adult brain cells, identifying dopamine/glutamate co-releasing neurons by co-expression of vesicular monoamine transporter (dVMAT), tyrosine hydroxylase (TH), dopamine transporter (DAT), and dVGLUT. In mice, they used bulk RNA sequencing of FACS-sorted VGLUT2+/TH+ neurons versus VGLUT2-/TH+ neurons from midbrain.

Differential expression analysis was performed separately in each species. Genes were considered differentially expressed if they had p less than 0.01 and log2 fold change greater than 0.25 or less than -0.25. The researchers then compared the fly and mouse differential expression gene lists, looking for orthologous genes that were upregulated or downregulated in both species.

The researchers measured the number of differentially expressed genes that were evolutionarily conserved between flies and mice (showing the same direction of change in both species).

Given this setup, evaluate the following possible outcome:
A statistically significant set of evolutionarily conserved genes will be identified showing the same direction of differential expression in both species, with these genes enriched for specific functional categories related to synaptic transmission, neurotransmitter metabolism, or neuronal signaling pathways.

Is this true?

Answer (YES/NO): NO